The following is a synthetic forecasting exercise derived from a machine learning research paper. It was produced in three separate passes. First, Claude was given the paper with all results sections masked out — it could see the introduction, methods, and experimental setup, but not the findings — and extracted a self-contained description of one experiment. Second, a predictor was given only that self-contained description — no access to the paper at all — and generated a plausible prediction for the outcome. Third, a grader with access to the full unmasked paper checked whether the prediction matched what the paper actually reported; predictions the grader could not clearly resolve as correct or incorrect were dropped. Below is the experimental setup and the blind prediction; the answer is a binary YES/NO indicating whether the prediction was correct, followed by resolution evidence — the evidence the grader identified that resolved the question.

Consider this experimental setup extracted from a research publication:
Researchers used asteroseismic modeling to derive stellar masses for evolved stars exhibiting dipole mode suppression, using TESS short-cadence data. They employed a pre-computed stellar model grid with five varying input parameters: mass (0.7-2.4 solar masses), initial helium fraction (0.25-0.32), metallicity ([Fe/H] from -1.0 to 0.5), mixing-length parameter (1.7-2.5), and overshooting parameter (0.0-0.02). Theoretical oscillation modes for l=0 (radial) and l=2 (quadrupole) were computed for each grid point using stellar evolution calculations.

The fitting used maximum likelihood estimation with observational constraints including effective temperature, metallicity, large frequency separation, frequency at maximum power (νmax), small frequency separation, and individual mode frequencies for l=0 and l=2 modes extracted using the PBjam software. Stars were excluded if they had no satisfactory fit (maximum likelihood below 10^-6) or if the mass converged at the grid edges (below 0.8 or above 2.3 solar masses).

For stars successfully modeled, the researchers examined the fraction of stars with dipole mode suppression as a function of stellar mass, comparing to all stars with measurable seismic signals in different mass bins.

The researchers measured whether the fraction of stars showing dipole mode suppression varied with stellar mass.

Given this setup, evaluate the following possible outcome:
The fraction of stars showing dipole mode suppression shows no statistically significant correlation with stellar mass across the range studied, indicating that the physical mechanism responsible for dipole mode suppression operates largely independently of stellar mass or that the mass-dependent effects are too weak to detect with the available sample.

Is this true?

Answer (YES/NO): NO